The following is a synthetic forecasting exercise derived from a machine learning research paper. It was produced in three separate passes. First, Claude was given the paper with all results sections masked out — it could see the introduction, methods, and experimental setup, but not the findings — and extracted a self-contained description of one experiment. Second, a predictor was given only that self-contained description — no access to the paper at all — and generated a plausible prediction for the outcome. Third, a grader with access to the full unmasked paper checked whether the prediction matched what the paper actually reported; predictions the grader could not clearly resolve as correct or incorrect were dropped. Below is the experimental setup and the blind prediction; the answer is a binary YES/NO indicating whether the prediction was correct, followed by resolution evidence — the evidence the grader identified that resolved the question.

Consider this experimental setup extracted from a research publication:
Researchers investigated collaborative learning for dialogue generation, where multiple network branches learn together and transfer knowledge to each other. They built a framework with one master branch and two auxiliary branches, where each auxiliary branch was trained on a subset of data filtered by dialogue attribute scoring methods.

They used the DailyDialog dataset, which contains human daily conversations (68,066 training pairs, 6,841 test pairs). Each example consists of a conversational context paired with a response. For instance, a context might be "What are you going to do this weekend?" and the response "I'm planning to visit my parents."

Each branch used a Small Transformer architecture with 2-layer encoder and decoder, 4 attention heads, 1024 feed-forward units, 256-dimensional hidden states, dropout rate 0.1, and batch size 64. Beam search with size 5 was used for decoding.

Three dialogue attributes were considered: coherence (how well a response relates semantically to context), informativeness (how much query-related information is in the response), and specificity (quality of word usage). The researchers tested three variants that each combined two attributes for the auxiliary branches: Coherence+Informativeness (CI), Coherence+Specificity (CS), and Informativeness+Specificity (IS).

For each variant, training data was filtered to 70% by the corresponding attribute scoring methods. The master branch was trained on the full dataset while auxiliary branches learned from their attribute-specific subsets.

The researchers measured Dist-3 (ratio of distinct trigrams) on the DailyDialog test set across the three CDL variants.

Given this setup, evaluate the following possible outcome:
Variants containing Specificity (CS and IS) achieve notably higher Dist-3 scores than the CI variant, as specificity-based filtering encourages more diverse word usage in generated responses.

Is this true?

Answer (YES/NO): NO